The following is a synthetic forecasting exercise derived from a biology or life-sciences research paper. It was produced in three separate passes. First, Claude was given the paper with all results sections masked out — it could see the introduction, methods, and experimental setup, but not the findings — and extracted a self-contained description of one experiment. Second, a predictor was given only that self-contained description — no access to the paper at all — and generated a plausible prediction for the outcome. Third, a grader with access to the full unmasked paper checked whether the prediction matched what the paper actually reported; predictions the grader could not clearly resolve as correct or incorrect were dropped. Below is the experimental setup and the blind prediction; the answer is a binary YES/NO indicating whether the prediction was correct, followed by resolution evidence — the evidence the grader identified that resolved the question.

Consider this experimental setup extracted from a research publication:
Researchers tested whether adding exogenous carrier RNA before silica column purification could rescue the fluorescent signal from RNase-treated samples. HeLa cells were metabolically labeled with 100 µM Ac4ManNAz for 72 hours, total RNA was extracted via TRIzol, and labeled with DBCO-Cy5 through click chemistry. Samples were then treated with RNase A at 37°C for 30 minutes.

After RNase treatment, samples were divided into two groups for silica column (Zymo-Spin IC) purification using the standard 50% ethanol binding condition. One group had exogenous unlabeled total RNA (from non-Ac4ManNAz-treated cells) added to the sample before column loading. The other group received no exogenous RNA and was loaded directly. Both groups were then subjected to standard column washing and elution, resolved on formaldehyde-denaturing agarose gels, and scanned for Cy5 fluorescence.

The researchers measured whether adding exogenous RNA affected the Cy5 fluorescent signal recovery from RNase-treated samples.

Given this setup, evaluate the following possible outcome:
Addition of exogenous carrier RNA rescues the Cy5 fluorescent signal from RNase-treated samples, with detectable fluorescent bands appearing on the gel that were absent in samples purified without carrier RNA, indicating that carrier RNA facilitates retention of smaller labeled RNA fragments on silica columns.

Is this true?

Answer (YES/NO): NO